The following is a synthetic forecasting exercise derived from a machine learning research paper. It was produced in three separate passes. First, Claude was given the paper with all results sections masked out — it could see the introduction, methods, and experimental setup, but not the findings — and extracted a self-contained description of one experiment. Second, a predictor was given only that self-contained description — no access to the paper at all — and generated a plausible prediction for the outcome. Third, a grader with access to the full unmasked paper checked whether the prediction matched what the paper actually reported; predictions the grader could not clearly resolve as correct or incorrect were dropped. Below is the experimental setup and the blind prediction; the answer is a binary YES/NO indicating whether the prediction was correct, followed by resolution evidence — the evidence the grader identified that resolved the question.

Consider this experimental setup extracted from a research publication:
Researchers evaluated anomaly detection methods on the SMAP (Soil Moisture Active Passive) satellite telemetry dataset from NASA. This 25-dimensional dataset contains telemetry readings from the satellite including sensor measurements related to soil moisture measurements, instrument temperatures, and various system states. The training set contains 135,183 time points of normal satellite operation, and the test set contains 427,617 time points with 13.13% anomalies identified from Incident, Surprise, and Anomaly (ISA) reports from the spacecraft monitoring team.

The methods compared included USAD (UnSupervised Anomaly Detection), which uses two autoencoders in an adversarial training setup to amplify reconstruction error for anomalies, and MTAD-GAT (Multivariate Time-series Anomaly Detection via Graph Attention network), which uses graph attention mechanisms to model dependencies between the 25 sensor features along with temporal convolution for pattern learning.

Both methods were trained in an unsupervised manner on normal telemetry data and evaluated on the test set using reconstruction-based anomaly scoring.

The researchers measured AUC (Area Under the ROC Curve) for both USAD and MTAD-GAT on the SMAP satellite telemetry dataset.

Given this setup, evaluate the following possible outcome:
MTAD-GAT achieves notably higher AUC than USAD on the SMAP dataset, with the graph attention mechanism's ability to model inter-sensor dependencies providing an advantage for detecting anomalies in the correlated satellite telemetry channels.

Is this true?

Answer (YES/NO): NO